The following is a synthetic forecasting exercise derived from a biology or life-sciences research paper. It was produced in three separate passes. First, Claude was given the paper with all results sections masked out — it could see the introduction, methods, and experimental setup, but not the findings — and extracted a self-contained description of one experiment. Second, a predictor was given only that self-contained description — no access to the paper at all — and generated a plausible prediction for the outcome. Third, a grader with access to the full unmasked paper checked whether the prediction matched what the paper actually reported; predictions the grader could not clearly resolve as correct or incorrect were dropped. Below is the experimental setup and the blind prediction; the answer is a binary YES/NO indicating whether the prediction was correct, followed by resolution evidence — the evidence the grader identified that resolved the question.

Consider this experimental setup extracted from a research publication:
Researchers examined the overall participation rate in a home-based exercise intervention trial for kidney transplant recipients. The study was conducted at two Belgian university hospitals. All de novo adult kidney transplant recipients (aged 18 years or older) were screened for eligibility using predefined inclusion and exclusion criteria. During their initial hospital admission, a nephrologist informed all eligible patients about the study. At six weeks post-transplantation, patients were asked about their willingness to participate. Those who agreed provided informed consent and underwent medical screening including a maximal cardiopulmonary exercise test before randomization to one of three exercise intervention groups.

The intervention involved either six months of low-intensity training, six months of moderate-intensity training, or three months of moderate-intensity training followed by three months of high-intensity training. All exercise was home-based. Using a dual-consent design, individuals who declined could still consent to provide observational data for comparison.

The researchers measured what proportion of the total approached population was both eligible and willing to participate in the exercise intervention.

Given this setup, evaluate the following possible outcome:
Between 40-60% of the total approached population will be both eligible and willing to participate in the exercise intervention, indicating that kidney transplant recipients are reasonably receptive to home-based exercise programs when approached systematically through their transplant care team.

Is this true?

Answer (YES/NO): NO